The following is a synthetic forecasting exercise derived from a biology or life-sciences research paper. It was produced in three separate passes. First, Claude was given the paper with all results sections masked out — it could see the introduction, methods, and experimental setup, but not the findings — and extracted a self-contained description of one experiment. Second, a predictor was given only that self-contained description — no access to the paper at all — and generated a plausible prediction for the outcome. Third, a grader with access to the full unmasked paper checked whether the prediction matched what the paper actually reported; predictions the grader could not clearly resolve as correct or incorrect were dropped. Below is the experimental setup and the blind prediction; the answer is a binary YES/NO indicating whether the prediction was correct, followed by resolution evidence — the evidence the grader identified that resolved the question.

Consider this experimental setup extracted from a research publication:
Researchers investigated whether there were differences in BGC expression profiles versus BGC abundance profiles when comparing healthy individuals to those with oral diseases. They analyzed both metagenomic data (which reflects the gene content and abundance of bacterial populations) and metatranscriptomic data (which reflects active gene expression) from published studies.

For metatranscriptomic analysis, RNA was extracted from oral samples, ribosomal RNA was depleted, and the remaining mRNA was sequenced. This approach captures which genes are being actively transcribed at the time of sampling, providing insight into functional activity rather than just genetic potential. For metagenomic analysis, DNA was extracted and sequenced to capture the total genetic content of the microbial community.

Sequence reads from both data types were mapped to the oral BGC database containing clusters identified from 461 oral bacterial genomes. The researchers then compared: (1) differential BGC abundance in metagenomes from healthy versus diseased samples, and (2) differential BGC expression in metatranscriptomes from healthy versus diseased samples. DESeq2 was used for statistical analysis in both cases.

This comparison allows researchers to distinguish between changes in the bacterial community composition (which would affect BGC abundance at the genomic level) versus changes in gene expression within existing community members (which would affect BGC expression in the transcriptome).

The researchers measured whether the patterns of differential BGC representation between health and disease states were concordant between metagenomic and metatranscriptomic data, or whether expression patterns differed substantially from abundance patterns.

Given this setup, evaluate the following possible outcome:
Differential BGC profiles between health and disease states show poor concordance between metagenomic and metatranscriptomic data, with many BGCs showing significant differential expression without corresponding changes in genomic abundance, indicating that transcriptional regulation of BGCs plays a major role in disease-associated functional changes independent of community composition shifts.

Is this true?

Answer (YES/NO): NO